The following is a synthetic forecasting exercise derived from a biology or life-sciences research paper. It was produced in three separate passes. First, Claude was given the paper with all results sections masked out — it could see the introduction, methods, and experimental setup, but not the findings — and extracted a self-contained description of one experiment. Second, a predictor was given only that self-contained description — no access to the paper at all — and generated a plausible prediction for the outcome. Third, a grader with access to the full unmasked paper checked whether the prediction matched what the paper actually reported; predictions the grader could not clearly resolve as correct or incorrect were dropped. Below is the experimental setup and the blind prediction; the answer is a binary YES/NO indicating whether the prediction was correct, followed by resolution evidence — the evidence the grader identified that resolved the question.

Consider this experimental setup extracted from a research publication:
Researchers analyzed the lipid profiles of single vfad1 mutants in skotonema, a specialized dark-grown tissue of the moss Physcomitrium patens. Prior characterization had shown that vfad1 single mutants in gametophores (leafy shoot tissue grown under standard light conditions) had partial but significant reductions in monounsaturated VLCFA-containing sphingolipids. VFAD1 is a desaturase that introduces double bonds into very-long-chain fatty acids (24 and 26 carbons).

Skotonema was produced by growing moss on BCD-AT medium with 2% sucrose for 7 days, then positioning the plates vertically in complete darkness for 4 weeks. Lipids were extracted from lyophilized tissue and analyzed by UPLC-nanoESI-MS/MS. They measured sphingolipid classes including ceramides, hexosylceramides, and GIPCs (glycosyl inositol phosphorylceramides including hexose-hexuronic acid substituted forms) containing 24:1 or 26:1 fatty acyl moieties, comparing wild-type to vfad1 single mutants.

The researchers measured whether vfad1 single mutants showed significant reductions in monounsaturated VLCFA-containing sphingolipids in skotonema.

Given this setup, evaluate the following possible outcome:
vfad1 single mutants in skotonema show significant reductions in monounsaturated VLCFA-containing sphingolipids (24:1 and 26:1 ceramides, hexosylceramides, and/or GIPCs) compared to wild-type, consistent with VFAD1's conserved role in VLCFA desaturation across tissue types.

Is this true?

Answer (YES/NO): NO